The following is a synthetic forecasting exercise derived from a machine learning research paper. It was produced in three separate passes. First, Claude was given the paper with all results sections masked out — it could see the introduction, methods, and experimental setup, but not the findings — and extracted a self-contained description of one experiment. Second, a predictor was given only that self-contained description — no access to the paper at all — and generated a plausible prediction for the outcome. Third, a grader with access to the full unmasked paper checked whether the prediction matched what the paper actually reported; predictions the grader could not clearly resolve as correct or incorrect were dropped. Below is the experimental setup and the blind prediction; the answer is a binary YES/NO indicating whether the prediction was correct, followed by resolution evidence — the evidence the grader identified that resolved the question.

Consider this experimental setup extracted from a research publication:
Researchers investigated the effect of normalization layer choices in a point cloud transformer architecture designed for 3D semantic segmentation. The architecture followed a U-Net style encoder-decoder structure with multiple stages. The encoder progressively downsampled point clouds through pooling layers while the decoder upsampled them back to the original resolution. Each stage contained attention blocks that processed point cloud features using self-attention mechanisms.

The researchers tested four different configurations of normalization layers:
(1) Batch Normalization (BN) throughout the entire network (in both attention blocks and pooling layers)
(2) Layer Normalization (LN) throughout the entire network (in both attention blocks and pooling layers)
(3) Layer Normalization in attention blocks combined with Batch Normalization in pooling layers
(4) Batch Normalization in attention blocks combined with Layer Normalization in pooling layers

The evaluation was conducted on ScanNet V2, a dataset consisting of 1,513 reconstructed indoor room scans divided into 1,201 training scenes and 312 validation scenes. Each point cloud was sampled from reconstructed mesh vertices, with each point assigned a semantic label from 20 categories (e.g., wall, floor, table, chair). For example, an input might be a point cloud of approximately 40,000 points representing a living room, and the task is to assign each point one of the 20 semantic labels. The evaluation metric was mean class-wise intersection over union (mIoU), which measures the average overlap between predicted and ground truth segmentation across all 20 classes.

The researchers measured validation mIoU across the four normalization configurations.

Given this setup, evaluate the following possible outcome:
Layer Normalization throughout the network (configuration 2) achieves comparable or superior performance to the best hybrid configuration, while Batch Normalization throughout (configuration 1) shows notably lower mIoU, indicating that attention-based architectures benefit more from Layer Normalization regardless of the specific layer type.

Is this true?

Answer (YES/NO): NO